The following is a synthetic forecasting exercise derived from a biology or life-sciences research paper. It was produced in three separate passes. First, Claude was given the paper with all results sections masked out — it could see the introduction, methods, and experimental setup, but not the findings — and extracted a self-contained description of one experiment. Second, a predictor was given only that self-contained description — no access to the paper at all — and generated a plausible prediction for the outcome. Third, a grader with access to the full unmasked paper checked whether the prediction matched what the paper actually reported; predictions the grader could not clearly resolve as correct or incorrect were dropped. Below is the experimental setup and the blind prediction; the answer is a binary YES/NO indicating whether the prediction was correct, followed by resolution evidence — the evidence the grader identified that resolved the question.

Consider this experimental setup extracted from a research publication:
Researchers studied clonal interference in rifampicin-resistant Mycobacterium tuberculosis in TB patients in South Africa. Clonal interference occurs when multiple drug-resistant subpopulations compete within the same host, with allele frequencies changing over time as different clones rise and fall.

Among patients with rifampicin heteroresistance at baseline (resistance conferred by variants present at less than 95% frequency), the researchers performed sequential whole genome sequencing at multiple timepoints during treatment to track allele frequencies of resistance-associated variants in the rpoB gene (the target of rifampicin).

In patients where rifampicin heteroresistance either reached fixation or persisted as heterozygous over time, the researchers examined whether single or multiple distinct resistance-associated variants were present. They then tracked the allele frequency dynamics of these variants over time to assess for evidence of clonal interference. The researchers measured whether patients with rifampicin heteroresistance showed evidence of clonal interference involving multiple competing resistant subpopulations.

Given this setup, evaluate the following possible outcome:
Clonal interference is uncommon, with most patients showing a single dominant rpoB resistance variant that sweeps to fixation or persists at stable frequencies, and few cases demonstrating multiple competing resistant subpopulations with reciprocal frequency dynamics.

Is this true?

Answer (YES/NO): NO